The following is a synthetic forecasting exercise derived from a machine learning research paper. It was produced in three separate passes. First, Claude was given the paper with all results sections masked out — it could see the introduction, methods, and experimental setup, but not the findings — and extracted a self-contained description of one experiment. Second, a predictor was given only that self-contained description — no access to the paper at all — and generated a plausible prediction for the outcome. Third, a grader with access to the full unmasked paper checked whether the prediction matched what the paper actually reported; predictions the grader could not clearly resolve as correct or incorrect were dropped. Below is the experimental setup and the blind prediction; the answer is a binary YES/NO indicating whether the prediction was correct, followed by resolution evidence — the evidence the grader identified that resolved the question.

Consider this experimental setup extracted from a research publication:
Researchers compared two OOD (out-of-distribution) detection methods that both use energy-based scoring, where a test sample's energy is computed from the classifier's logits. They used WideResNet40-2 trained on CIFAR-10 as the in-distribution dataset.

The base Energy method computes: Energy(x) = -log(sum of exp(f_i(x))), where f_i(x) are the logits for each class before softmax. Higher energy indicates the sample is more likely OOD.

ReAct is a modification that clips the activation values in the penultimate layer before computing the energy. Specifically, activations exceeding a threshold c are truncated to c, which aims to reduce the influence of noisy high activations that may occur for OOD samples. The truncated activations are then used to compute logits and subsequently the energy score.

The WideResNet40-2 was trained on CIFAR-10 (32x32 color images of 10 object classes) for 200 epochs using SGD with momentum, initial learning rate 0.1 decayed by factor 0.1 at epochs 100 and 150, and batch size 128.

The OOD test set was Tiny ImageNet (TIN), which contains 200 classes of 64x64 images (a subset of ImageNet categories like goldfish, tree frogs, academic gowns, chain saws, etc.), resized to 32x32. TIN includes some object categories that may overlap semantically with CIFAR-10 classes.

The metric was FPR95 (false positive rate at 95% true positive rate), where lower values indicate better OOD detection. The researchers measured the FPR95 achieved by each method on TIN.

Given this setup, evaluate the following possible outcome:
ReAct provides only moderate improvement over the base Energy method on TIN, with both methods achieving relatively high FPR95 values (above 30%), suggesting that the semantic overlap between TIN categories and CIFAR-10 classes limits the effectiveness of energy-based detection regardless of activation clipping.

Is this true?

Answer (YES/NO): NO